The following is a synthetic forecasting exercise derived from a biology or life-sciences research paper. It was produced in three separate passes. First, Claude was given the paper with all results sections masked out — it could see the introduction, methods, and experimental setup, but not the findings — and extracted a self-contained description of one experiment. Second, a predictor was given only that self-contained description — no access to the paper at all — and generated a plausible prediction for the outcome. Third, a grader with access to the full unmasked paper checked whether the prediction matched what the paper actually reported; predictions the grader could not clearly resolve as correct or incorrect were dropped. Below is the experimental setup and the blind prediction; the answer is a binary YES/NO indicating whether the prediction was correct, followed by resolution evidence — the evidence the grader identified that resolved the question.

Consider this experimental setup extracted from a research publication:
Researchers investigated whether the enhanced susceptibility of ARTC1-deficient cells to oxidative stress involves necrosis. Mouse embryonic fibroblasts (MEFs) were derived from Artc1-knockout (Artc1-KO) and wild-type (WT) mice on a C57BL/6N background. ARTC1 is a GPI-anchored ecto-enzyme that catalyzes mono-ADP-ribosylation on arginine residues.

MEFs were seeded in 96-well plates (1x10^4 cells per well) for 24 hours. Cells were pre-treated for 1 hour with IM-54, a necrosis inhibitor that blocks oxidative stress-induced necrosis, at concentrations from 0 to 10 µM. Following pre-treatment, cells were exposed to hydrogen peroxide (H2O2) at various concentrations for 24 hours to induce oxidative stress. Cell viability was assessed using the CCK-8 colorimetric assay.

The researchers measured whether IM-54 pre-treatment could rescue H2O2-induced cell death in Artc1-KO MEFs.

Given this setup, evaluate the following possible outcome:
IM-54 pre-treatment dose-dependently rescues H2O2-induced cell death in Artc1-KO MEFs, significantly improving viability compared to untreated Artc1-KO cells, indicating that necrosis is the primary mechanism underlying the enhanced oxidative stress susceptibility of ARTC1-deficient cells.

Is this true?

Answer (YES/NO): NO